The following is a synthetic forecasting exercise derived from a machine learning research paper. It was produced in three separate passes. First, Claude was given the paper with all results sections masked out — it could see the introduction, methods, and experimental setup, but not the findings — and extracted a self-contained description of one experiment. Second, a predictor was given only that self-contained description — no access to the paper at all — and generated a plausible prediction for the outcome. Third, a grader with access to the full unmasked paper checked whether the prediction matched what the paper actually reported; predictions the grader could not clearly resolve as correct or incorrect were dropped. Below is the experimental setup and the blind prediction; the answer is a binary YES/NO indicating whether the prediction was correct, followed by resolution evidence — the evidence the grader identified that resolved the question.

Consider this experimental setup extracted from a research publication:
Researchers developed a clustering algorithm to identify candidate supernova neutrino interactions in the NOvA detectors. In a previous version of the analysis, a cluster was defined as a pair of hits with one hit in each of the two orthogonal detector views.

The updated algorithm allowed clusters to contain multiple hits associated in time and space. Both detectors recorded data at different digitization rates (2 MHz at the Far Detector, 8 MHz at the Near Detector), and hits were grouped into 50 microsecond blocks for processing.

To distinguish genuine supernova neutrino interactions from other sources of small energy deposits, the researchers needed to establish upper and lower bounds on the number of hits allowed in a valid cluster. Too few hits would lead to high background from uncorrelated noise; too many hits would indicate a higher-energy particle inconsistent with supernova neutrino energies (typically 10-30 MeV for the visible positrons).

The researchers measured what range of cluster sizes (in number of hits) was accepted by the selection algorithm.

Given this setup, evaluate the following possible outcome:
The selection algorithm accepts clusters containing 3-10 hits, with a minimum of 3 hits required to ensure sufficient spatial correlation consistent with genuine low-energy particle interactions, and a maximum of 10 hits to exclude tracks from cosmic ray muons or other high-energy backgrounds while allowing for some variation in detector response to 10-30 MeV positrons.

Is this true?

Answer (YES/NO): NO